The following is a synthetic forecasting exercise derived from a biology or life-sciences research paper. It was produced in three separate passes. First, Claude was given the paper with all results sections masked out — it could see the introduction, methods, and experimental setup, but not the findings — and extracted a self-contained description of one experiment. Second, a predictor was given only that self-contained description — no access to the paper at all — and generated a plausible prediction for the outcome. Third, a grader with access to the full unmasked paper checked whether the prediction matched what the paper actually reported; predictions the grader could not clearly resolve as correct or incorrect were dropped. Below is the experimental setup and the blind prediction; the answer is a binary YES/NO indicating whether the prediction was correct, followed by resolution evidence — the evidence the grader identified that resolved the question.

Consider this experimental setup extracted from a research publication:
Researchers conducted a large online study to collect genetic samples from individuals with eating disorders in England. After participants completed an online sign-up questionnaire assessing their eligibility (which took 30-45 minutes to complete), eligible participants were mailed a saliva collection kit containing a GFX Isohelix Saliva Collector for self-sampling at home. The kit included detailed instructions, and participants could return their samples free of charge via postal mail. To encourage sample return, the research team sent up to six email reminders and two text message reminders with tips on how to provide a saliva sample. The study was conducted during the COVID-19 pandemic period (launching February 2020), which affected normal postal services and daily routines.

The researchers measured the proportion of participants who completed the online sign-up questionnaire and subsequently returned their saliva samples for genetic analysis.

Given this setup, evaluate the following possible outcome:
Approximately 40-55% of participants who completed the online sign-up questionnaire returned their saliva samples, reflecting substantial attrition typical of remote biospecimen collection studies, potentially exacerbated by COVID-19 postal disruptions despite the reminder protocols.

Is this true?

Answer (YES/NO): YES